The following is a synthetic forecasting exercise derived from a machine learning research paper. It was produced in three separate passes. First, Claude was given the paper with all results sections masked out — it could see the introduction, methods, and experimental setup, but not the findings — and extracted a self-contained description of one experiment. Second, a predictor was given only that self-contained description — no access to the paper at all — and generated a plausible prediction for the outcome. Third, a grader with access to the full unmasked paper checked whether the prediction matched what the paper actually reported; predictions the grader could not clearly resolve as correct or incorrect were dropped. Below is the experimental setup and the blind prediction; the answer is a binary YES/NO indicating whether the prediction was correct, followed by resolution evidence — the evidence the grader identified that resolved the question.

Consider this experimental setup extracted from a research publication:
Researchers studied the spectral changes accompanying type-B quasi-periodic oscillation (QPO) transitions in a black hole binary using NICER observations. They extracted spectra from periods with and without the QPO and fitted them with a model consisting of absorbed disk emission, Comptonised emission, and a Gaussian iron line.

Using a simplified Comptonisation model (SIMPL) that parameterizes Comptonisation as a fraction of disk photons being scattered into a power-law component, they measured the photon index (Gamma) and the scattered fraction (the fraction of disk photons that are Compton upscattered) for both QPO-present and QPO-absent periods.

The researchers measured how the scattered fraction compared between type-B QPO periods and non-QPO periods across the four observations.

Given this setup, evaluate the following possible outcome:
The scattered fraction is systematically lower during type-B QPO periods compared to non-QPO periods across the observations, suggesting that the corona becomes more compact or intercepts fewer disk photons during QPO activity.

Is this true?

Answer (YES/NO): NO